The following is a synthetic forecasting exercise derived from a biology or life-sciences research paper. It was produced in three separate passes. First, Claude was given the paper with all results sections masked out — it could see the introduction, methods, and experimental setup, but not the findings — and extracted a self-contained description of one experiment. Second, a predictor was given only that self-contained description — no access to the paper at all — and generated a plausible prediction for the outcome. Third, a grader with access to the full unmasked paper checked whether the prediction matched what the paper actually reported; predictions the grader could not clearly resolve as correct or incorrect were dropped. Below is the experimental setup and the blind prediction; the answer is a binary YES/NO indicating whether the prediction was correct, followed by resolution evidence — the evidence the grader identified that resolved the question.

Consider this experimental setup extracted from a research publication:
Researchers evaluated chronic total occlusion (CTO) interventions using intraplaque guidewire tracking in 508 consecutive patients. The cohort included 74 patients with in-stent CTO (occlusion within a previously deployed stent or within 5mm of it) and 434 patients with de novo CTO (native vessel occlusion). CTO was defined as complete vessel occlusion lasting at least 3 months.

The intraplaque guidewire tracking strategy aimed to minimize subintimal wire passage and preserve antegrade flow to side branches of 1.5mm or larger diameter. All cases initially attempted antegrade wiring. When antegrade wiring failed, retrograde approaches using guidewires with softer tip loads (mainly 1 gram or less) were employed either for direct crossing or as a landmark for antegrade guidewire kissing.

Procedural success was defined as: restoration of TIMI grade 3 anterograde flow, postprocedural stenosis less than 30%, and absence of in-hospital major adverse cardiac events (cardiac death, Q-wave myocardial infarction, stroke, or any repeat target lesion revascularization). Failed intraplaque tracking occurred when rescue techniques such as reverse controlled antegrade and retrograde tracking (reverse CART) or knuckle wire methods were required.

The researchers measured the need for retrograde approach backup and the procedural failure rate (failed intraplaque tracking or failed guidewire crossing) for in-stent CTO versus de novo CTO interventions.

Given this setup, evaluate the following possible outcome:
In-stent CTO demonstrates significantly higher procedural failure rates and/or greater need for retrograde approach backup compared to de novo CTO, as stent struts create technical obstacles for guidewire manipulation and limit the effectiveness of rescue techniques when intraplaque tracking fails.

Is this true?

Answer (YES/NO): NO